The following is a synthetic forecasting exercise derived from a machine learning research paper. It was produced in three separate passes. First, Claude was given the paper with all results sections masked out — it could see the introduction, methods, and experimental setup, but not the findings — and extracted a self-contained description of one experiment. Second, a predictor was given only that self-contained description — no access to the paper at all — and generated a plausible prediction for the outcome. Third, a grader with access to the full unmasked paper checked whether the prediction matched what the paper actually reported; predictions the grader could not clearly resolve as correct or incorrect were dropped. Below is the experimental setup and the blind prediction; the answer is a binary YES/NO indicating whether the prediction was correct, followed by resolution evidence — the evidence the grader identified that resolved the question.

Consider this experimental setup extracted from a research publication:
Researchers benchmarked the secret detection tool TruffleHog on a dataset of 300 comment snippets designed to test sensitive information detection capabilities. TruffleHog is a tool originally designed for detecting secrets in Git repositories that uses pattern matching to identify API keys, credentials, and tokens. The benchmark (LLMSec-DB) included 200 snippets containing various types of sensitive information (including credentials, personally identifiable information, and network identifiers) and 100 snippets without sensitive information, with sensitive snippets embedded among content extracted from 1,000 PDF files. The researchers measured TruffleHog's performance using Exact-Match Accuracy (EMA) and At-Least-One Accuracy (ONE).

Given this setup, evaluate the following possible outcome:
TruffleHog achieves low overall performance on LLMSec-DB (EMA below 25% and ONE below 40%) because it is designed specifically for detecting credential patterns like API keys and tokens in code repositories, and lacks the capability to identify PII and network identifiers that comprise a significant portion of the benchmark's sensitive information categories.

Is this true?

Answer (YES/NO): YES